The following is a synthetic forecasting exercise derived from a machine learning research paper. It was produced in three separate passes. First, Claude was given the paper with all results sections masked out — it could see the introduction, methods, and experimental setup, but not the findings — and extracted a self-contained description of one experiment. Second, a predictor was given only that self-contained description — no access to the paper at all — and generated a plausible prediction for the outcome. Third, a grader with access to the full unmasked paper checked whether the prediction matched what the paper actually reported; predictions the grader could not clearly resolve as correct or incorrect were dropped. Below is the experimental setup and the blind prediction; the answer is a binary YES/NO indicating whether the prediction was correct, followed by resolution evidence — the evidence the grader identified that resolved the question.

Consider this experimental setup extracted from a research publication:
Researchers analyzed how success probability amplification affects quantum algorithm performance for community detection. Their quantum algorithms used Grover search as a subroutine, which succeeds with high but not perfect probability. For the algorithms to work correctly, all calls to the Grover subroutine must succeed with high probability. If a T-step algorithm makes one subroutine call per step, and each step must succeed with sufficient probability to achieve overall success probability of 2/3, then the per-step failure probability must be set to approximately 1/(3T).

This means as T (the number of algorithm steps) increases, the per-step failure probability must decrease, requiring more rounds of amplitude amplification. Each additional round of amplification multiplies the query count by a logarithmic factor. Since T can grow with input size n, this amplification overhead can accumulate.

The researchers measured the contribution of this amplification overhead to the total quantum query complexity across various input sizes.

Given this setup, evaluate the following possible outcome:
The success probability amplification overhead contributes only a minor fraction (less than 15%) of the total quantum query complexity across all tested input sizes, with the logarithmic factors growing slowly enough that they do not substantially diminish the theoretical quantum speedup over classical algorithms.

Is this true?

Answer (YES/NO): NO